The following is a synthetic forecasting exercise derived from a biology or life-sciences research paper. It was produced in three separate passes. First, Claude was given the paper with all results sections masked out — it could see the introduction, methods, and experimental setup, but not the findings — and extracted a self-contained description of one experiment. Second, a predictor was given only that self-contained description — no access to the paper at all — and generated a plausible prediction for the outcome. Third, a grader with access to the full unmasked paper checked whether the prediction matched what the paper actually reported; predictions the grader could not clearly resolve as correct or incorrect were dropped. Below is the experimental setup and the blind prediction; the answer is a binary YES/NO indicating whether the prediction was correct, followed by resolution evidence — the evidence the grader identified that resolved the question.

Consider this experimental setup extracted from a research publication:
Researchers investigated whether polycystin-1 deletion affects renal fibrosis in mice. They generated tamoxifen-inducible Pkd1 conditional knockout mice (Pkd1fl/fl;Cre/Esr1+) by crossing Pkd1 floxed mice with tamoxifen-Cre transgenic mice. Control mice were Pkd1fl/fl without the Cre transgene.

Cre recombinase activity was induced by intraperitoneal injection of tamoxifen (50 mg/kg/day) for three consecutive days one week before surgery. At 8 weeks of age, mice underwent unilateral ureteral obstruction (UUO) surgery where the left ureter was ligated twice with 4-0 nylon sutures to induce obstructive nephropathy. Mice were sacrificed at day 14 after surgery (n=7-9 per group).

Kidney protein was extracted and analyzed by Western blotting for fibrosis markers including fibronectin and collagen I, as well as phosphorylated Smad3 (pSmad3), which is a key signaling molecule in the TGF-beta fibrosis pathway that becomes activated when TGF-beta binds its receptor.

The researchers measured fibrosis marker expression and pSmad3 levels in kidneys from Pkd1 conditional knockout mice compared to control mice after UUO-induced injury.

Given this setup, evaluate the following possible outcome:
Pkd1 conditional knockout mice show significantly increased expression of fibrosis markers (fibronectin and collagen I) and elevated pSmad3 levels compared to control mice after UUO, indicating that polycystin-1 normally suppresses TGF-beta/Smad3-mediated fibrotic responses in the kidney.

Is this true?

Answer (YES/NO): NO